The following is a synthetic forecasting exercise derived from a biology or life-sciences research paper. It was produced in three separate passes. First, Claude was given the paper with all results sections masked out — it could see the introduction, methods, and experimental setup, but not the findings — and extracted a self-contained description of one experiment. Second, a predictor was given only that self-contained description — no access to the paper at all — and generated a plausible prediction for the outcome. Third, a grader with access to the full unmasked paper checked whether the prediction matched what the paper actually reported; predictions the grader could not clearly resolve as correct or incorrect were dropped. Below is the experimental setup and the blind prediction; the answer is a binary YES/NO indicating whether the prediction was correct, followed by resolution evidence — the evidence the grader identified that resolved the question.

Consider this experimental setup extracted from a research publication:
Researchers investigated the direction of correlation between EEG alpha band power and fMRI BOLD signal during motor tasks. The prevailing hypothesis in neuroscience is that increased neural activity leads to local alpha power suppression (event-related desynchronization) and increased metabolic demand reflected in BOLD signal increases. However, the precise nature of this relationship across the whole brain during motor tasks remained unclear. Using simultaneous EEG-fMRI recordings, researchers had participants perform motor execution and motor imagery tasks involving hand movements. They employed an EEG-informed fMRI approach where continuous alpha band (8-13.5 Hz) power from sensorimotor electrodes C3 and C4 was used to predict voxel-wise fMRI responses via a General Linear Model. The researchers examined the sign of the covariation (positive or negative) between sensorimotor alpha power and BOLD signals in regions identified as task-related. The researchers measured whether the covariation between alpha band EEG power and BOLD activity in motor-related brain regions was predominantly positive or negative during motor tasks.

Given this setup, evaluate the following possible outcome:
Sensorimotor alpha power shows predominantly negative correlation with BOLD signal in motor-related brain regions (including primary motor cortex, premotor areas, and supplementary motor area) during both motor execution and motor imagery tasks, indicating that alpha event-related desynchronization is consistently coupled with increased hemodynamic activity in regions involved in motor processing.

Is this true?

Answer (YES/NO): YES